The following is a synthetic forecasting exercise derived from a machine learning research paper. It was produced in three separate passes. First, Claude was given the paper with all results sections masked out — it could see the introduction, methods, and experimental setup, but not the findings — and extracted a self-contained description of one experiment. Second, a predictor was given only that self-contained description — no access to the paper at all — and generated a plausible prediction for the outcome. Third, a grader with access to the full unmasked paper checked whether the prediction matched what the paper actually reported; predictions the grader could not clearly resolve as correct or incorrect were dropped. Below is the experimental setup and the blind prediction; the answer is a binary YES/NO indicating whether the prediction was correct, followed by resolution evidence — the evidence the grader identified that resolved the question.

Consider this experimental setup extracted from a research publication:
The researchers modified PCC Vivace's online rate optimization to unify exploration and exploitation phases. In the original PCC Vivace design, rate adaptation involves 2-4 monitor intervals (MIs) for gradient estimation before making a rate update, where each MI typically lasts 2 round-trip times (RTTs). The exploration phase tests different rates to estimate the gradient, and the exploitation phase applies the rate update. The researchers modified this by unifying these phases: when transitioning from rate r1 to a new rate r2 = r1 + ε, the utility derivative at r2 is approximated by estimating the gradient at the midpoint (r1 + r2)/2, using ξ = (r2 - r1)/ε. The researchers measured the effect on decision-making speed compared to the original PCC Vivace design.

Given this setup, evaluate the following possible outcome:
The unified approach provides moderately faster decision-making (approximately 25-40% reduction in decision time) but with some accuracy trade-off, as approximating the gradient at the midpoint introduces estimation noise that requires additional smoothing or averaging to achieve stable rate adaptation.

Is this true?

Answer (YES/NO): NO